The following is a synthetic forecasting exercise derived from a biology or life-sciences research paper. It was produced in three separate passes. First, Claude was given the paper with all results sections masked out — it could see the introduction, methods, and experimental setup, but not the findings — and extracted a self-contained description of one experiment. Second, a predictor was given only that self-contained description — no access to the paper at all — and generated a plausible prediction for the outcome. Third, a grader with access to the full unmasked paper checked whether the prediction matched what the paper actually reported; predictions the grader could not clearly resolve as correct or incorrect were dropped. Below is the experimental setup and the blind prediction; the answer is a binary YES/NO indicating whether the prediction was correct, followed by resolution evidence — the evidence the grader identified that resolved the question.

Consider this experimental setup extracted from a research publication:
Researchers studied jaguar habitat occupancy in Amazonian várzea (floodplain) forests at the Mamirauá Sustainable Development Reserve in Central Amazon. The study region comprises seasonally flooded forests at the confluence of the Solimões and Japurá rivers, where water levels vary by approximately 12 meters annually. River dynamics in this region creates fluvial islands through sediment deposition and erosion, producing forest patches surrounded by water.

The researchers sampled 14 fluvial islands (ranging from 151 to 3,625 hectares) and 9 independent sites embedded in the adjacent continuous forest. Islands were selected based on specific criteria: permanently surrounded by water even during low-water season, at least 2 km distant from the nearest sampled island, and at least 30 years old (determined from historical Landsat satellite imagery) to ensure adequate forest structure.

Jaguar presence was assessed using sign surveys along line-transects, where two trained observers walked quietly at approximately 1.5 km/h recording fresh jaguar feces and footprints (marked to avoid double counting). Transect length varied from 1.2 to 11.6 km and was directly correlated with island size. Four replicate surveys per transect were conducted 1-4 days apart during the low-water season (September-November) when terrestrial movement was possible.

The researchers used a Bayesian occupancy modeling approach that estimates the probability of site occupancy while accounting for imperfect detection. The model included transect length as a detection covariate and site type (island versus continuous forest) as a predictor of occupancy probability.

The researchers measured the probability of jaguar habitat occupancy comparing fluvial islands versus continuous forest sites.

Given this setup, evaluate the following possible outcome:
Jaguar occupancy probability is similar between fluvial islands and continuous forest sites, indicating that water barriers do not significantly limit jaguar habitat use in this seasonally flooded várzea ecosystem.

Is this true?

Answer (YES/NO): YES